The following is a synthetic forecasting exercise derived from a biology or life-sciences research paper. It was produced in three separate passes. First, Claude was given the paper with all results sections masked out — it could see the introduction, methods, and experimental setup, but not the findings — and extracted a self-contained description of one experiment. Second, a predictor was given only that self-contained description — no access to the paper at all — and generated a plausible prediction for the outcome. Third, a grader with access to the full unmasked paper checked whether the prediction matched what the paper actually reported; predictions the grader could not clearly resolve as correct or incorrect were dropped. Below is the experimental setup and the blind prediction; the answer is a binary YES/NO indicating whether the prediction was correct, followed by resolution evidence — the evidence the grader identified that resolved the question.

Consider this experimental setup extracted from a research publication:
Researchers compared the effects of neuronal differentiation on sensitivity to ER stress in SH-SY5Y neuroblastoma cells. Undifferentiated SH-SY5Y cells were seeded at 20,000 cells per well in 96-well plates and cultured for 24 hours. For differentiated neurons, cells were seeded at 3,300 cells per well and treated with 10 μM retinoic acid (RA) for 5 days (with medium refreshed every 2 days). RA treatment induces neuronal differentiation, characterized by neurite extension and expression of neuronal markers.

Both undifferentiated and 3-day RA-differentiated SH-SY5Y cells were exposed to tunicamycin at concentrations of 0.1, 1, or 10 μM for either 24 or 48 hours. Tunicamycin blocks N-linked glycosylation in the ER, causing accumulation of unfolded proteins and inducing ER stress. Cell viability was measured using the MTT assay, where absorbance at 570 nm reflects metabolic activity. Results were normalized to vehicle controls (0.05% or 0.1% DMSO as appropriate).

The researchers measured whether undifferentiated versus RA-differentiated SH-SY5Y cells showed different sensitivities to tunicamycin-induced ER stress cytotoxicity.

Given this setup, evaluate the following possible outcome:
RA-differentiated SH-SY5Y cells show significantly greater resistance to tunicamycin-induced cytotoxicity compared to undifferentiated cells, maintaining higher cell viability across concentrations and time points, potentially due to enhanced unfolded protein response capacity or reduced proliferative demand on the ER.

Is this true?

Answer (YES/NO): YES